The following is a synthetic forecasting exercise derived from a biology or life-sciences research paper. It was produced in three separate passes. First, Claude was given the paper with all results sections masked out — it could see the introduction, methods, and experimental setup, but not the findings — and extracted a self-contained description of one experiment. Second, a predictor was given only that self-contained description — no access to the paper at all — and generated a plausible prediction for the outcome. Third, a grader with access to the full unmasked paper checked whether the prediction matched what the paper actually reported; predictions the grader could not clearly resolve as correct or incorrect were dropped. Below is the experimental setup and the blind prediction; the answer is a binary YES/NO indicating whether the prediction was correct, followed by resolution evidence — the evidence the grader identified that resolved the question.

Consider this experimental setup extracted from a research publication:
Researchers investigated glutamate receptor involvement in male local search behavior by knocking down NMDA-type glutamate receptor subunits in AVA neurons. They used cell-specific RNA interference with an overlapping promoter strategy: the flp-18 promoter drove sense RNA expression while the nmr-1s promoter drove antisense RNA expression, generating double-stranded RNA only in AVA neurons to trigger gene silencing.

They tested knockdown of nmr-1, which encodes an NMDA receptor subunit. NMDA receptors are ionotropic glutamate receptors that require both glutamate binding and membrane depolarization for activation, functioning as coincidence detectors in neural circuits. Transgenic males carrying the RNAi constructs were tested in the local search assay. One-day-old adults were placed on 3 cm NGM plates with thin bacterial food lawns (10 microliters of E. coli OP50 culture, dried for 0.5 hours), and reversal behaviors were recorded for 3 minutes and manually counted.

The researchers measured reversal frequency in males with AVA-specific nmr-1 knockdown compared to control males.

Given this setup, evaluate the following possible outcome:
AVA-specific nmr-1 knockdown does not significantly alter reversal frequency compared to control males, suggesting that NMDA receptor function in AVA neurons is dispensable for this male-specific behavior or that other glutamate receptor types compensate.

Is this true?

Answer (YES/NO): NO